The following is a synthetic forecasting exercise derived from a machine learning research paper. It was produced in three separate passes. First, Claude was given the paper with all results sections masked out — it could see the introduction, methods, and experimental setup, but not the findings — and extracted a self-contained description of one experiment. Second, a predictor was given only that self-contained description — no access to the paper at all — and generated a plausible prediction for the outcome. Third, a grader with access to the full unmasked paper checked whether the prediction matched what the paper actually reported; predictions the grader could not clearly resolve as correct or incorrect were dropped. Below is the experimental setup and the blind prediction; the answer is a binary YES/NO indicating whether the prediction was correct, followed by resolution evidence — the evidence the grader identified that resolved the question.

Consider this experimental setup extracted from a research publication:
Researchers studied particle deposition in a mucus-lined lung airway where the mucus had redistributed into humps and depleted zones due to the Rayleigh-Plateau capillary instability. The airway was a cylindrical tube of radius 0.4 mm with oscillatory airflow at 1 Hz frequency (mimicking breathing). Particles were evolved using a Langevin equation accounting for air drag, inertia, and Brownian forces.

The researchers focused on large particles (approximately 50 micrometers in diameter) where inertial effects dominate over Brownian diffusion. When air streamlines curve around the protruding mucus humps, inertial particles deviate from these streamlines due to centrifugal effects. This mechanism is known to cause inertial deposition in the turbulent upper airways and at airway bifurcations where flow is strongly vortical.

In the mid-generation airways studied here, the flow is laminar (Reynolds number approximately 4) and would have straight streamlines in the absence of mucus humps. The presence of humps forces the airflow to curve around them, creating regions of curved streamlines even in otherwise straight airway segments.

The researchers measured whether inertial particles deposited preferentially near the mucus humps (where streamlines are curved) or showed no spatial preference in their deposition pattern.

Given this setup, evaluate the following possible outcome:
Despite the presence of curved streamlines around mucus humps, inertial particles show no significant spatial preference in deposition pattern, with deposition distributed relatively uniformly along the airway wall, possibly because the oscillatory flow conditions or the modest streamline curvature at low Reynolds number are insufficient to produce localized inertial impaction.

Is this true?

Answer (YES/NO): NO